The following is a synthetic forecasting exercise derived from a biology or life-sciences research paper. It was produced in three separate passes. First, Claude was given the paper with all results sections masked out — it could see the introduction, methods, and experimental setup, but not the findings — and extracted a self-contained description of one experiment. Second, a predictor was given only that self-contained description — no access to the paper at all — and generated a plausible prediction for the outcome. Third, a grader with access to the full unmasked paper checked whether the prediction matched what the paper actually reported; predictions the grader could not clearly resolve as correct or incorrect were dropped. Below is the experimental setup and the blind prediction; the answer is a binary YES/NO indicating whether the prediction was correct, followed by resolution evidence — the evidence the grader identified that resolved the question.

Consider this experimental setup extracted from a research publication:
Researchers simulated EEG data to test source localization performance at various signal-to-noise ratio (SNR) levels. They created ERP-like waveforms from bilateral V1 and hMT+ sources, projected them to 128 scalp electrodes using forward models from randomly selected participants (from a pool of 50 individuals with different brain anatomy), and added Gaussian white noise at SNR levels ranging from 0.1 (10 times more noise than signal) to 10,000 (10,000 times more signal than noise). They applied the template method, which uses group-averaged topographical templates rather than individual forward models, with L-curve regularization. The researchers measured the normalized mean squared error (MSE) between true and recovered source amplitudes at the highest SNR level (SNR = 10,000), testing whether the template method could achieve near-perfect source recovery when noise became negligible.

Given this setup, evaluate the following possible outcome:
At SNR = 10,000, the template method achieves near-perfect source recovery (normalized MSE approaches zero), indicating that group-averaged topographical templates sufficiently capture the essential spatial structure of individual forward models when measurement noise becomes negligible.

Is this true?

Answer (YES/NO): NO